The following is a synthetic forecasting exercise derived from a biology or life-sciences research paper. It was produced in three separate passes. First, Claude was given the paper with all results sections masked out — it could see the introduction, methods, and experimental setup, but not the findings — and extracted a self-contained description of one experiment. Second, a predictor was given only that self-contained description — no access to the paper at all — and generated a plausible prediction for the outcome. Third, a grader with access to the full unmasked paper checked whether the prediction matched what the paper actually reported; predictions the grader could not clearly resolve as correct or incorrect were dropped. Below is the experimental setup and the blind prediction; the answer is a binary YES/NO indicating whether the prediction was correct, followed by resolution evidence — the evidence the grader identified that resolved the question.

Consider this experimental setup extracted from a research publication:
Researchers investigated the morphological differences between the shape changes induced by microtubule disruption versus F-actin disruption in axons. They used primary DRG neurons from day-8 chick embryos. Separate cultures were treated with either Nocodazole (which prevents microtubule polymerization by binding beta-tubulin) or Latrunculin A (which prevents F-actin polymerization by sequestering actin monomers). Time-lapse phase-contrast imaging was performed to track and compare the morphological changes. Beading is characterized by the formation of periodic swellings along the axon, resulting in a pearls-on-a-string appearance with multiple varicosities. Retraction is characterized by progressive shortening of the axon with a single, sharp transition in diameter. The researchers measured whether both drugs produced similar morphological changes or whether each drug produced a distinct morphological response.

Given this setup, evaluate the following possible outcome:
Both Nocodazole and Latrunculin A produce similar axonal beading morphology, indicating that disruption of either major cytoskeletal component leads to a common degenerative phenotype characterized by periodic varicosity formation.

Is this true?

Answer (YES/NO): NO